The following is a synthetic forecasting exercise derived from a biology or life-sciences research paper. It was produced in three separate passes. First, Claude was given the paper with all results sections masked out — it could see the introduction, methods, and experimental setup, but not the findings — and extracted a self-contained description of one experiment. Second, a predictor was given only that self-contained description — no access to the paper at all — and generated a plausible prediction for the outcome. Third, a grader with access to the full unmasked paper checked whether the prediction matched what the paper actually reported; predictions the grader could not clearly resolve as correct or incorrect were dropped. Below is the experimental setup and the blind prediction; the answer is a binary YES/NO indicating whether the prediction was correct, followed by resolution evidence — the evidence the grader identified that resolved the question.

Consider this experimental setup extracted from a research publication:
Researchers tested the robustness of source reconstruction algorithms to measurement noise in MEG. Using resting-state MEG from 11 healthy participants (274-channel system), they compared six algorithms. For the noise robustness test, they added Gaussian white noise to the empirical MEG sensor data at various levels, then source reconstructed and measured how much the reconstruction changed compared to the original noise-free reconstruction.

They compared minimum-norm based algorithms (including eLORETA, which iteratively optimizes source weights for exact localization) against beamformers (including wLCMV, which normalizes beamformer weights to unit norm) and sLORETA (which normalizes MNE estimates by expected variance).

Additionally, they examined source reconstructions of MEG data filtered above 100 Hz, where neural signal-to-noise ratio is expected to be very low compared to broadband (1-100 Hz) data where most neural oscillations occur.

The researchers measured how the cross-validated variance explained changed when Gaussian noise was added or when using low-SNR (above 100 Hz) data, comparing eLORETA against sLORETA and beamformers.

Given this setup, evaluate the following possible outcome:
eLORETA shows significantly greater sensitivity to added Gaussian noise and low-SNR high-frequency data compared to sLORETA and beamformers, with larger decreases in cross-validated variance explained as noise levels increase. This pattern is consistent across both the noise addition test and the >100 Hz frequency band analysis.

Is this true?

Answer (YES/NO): NO